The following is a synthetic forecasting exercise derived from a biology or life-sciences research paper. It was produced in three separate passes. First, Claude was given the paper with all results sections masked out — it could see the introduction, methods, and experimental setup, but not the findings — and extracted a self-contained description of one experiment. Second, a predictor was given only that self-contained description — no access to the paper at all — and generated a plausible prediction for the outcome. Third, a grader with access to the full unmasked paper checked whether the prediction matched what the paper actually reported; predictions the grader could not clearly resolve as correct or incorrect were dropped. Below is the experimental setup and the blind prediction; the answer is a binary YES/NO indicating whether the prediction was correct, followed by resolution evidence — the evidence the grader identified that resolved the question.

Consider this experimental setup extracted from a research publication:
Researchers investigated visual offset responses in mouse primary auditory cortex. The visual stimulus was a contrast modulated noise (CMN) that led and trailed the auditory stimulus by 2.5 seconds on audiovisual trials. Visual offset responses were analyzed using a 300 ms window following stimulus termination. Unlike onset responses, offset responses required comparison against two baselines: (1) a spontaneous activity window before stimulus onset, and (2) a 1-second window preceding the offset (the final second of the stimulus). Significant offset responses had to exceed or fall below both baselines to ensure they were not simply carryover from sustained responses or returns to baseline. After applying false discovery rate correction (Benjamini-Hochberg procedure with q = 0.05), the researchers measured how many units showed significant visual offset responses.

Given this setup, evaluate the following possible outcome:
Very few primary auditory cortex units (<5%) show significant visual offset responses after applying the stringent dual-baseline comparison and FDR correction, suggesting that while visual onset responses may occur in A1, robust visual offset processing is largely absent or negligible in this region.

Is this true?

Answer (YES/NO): NO